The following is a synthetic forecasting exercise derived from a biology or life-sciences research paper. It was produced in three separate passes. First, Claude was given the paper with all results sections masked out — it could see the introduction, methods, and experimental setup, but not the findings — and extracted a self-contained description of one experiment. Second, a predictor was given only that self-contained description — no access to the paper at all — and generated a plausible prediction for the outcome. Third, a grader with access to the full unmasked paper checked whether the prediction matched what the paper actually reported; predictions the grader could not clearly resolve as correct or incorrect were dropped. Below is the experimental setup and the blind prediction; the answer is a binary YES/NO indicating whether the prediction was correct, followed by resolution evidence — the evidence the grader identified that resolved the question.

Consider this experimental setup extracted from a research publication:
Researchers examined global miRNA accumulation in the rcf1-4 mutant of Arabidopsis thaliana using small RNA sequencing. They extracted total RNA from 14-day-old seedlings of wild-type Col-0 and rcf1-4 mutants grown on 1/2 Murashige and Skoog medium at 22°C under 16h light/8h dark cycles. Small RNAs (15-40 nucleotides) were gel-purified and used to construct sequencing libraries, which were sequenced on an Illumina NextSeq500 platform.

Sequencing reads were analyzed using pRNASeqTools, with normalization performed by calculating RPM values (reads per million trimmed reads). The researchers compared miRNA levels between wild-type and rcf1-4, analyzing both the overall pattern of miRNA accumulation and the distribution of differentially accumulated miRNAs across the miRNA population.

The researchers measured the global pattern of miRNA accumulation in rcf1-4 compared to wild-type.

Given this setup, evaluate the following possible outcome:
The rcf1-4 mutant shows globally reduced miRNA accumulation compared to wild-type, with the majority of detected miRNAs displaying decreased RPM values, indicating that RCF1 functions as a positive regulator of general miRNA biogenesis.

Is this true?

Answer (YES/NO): YES